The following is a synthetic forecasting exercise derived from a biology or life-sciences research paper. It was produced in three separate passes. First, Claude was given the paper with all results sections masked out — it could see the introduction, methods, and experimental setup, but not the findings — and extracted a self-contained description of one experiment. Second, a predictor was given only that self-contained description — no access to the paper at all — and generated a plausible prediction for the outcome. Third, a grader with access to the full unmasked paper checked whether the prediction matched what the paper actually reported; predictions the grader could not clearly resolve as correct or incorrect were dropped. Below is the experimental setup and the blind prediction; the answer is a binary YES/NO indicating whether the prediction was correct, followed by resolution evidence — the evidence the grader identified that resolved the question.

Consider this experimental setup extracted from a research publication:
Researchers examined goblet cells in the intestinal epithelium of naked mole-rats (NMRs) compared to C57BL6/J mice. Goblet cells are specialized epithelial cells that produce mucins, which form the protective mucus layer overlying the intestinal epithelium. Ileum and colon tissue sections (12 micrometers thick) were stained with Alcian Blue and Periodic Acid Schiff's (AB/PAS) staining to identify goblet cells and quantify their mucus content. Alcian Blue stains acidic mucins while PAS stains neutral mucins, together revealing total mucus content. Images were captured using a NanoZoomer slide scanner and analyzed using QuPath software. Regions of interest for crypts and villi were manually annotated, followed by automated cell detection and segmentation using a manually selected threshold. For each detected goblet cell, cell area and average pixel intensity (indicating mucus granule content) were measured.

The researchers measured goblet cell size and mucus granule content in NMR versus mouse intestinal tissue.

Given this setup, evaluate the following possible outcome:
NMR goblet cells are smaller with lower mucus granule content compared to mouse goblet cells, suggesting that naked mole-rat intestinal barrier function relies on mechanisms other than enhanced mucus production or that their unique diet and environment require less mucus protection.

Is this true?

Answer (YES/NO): NO